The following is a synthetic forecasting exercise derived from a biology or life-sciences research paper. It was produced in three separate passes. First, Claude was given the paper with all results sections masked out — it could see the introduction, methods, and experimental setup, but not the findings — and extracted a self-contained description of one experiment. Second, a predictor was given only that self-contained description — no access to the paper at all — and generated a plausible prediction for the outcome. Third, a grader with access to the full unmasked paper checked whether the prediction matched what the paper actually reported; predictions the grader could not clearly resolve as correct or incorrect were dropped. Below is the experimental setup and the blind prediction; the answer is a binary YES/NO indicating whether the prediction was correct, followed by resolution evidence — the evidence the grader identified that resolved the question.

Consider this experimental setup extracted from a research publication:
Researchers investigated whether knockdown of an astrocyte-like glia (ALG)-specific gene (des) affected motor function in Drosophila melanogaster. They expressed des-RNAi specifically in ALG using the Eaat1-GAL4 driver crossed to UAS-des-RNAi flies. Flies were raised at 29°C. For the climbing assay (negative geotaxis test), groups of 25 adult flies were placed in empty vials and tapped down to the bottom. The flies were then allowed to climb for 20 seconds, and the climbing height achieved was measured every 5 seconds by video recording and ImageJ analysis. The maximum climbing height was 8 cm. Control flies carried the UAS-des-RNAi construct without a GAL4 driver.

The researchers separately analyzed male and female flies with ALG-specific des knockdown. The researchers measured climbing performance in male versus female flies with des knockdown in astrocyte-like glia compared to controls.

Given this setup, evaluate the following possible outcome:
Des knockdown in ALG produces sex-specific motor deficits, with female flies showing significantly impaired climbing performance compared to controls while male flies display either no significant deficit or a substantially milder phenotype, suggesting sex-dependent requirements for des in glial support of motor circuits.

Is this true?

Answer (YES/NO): NO